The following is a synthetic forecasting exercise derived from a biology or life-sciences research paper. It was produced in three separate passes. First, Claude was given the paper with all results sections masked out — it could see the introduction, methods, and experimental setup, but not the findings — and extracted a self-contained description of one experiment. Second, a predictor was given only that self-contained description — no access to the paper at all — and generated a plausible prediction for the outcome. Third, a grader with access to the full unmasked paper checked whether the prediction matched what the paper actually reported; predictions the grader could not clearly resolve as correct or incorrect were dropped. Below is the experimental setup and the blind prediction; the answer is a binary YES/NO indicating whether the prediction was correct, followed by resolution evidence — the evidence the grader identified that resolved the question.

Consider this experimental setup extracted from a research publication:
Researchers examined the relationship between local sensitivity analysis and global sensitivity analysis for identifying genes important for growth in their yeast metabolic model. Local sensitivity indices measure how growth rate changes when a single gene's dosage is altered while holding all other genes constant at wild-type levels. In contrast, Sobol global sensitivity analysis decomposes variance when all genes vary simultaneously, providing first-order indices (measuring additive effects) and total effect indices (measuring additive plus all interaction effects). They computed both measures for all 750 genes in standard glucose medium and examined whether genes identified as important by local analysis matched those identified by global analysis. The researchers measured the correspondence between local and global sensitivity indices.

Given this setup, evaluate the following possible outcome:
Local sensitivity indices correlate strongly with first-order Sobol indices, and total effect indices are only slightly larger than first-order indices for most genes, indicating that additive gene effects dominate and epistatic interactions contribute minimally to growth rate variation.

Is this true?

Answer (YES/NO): NO